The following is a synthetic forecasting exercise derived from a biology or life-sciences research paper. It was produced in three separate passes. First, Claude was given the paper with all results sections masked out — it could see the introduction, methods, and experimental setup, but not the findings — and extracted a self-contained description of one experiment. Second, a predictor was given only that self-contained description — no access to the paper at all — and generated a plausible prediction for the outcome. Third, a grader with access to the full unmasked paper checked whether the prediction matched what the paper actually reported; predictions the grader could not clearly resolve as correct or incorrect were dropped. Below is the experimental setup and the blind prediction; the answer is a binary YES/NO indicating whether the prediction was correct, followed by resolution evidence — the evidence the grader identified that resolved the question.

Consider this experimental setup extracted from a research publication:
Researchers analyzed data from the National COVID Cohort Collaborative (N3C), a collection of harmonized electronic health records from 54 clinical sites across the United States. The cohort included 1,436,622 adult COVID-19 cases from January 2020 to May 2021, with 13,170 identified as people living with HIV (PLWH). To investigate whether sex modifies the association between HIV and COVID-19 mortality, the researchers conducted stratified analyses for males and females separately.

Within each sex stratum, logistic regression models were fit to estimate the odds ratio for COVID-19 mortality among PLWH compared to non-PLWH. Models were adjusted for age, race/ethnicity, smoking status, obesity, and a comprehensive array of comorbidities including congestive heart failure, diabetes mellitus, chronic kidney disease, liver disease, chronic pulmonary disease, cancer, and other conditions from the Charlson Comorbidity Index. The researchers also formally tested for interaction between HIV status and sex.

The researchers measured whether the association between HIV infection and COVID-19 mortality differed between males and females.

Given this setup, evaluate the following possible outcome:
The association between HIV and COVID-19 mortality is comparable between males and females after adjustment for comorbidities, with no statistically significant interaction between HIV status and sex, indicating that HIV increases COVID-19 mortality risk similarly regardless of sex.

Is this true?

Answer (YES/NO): NO